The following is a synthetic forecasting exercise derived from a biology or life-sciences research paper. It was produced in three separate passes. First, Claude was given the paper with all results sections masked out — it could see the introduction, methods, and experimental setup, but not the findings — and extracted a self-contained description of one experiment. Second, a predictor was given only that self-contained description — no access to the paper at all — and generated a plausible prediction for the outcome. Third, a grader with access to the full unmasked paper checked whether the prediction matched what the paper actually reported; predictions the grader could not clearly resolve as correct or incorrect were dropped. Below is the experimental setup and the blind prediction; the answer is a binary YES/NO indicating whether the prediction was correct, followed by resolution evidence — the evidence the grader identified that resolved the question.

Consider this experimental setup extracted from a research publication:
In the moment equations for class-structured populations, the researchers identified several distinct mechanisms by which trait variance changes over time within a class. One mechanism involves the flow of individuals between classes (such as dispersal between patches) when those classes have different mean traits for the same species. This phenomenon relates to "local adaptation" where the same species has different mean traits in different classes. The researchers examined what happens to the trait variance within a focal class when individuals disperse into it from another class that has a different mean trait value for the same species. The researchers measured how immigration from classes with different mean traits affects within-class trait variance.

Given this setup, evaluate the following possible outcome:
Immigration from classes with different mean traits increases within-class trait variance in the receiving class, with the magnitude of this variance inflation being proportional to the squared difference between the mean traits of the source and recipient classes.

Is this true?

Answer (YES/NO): YES